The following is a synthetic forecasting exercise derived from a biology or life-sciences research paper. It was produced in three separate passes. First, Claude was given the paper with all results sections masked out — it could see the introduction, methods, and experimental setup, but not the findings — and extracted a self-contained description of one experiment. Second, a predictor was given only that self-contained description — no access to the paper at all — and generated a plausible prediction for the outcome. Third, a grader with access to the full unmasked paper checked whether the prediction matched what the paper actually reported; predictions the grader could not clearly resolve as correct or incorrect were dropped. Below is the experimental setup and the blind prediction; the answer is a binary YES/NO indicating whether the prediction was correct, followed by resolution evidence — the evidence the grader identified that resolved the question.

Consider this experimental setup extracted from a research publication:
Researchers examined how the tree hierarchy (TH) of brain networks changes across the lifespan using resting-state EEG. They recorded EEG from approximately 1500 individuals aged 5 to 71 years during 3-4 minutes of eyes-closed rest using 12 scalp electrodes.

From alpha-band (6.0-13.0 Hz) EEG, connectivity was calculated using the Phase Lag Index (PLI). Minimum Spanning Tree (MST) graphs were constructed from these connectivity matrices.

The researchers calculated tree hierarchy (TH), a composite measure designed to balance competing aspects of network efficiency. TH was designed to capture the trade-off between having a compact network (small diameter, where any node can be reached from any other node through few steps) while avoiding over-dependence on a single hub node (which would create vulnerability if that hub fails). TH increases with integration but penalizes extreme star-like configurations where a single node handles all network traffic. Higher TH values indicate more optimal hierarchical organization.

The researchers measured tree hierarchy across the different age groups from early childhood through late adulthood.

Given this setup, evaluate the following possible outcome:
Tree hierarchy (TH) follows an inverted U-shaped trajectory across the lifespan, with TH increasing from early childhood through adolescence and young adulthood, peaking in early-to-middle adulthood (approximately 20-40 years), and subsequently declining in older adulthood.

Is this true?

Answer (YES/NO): YES